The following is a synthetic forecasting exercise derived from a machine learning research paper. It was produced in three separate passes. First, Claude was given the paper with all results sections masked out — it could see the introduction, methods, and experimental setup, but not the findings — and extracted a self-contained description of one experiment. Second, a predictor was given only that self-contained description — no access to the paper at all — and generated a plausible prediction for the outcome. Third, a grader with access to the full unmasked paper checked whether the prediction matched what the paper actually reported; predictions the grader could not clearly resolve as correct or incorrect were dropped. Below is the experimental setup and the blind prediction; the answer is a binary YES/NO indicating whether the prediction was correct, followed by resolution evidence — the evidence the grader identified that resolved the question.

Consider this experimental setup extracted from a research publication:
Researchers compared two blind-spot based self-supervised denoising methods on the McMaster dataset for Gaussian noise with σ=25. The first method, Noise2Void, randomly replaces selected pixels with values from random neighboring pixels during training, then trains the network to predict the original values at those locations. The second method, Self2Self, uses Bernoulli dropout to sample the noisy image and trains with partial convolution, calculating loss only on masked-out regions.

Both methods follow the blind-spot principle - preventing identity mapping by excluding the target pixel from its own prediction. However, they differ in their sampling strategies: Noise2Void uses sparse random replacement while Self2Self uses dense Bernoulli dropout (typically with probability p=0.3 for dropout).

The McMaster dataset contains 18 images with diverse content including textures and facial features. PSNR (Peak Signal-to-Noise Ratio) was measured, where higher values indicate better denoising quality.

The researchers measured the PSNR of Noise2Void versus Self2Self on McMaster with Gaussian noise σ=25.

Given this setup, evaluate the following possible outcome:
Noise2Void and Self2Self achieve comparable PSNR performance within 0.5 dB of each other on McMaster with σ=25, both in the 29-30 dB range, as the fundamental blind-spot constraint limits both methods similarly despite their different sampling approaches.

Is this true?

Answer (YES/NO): NO